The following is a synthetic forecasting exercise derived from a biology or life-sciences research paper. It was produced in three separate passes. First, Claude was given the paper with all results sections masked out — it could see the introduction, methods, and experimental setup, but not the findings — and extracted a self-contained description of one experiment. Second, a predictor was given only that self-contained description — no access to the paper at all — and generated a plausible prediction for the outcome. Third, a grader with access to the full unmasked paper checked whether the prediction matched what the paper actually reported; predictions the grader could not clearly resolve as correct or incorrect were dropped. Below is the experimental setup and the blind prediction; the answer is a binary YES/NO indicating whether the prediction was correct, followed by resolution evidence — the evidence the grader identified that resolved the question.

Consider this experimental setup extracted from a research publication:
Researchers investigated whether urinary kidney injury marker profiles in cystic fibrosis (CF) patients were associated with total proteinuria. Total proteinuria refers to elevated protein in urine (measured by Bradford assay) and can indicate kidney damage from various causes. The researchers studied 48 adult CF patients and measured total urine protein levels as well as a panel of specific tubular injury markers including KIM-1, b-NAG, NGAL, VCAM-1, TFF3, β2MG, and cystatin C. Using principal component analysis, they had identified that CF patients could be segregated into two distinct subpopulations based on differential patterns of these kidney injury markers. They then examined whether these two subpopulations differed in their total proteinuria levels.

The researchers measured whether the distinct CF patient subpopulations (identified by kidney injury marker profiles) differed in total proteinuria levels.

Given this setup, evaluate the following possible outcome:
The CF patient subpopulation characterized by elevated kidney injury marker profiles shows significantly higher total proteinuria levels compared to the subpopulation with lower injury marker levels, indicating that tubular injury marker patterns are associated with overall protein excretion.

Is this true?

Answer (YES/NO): NO